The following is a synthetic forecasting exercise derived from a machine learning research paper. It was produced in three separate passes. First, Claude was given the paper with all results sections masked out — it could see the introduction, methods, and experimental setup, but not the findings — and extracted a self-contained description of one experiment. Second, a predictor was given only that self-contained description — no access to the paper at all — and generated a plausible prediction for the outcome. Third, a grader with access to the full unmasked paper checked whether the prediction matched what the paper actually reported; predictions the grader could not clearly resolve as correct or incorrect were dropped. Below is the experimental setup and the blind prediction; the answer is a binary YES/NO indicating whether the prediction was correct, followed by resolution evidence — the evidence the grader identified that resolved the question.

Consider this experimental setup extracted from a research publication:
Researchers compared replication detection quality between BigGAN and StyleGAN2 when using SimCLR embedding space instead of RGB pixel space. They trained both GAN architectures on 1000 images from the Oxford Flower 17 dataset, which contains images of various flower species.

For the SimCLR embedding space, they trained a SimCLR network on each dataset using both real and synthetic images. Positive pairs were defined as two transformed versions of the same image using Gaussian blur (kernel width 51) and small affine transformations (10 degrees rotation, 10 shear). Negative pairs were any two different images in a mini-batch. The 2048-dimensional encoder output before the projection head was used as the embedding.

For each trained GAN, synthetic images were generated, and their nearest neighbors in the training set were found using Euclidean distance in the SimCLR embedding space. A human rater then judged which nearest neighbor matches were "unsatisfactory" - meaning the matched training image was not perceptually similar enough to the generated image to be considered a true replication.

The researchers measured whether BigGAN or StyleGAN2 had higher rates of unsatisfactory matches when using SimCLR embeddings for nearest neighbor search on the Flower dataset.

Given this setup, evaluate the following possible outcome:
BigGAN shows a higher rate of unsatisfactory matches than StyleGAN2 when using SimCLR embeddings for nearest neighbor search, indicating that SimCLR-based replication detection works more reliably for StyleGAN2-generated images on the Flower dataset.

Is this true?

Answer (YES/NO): NO